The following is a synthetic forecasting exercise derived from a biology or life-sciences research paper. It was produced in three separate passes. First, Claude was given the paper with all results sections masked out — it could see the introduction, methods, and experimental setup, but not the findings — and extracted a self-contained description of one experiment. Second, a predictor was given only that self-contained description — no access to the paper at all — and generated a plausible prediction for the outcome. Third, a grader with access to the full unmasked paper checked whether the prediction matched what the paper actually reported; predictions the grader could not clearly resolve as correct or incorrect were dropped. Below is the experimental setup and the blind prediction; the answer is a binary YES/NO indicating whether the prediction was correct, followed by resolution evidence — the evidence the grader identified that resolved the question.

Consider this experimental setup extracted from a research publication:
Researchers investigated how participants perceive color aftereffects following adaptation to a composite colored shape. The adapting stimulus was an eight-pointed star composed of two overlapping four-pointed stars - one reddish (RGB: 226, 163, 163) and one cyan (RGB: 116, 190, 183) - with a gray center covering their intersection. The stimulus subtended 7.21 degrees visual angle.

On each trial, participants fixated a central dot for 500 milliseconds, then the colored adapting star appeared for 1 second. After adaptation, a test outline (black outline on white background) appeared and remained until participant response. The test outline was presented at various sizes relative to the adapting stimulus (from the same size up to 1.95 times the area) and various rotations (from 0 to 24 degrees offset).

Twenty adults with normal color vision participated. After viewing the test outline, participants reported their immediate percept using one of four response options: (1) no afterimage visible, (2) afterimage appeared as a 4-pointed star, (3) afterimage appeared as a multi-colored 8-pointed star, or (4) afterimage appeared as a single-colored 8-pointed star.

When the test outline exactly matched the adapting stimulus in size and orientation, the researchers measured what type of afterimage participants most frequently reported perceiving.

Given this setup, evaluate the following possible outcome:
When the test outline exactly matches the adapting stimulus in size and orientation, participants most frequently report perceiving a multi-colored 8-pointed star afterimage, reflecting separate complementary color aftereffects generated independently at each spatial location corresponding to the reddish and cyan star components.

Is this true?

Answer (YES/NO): NO